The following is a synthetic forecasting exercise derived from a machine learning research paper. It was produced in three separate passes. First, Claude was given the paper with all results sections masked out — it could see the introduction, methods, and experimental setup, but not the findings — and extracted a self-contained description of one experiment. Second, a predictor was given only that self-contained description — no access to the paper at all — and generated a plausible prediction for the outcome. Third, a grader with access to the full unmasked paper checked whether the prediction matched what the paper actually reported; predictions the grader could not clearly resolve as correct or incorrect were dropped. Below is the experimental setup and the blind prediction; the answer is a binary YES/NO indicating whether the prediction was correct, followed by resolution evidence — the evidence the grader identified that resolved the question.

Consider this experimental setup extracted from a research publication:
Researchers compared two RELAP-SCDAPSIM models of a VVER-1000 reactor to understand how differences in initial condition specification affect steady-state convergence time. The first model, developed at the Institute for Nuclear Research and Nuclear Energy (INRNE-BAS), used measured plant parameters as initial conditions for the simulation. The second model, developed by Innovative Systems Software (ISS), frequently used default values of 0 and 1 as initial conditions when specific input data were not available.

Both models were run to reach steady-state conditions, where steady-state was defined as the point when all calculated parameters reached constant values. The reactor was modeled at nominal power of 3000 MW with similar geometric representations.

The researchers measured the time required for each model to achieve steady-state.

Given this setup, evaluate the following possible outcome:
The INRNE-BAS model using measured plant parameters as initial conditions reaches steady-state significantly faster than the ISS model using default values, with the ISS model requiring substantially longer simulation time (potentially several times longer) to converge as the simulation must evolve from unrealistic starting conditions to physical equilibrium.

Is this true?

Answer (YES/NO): YES